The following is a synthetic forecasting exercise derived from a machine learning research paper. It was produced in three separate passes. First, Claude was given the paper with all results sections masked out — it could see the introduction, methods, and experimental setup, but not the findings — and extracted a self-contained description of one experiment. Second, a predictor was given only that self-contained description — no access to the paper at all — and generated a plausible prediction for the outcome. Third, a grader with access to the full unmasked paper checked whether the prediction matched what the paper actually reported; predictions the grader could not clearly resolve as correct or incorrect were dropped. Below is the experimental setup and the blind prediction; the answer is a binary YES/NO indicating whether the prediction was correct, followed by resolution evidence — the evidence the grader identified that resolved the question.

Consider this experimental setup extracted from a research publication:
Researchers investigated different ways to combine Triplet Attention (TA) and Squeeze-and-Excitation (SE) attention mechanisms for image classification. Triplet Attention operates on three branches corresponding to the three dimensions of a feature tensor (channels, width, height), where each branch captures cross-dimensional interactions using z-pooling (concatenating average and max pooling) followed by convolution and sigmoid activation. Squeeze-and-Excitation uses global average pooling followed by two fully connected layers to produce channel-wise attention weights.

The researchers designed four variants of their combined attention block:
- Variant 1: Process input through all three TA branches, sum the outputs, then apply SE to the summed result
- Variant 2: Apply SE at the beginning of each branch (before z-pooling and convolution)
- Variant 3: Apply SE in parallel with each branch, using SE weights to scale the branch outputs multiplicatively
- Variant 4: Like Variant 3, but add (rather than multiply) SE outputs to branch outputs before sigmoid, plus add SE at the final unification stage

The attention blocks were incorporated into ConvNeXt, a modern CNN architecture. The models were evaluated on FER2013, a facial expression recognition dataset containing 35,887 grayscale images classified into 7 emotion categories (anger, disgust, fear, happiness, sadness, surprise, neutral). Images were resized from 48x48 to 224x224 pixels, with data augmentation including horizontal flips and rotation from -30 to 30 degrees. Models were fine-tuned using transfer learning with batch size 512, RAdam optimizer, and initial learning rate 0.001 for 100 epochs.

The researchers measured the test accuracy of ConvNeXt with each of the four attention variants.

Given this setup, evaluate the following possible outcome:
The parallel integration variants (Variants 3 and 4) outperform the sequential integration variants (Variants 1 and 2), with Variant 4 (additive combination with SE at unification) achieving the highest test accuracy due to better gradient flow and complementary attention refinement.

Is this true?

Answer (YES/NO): NO